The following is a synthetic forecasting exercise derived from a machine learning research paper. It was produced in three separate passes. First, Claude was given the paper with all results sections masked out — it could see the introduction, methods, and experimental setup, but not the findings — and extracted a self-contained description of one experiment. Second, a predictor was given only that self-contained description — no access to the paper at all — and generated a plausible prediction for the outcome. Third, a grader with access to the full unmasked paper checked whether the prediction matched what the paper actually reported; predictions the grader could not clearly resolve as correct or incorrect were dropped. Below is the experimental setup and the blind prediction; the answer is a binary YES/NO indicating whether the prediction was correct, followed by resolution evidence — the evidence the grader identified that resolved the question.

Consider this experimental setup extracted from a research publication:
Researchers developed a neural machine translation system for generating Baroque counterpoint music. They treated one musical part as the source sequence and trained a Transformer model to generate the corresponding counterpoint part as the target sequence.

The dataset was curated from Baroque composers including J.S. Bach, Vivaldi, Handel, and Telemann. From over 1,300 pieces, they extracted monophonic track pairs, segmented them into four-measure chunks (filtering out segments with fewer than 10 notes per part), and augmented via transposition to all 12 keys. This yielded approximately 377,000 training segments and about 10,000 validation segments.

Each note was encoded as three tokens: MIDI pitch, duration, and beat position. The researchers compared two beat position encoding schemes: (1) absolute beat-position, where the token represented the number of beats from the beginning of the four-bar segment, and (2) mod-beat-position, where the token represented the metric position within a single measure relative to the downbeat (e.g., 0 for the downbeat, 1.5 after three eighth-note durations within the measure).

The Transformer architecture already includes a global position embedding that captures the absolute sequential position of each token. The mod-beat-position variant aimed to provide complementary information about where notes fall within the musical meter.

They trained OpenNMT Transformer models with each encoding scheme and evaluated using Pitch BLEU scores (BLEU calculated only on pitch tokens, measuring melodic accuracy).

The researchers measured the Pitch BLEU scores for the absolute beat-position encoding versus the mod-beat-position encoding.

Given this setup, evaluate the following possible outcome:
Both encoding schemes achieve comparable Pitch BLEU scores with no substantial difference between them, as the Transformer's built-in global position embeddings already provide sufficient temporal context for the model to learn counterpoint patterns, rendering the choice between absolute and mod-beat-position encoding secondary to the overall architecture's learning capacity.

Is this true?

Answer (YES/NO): NO